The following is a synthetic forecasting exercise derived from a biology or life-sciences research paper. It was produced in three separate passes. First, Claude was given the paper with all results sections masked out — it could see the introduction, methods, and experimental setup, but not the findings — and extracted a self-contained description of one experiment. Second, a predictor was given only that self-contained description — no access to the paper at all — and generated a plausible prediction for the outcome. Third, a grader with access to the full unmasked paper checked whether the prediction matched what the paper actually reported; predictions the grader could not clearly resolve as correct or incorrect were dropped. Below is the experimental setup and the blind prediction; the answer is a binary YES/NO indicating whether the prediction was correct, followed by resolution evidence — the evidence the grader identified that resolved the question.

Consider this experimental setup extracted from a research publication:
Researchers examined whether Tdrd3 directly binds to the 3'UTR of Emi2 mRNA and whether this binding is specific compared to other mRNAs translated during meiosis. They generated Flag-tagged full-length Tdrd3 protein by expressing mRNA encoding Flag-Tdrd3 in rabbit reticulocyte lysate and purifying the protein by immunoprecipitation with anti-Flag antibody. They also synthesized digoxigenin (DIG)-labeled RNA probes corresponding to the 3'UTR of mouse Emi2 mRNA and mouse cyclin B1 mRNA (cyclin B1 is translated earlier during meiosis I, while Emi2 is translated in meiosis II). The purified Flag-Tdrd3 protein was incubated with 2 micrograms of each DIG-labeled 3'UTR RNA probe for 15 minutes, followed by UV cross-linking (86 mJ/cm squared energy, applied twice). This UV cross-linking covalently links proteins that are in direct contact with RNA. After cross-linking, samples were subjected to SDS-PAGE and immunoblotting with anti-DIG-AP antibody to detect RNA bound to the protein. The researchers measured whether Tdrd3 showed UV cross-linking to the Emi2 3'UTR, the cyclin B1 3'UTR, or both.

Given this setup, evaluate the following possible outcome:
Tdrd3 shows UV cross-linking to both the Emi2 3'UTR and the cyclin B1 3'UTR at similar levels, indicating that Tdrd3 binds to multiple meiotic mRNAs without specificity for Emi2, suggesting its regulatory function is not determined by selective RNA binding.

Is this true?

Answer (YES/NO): NO